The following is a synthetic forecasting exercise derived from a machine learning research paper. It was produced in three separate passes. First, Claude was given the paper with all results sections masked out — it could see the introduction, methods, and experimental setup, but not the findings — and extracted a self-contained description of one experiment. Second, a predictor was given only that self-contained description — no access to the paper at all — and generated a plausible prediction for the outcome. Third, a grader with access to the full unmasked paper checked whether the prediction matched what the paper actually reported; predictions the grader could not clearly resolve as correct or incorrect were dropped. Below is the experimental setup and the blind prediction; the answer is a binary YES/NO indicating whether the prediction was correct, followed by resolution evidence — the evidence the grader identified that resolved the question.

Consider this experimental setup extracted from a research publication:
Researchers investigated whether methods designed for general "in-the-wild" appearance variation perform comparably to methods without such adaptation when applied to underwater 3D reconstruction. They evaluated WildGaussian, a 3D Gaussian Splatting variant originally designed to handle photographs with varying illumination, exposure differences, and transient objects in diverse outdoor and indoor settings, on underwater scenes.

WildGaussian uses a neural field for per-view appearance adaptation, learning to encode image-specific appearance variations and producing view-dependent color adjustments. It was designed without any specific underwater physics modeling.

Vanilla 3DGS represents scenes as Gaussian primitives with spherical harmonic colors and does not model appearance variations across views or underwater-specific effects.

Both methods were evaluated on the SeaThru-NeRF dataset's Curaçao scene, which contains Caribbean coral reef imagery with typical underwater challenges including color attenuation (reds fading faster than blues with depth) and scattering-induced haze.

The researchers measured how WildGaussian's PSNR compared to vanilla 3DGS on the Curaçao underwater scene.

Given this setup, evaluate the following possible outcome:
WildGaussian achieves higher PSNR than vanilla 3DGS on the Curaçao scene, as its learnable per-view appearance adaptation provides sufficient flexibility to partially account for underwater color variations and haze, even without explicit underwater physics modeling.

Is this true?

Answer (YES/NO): YES